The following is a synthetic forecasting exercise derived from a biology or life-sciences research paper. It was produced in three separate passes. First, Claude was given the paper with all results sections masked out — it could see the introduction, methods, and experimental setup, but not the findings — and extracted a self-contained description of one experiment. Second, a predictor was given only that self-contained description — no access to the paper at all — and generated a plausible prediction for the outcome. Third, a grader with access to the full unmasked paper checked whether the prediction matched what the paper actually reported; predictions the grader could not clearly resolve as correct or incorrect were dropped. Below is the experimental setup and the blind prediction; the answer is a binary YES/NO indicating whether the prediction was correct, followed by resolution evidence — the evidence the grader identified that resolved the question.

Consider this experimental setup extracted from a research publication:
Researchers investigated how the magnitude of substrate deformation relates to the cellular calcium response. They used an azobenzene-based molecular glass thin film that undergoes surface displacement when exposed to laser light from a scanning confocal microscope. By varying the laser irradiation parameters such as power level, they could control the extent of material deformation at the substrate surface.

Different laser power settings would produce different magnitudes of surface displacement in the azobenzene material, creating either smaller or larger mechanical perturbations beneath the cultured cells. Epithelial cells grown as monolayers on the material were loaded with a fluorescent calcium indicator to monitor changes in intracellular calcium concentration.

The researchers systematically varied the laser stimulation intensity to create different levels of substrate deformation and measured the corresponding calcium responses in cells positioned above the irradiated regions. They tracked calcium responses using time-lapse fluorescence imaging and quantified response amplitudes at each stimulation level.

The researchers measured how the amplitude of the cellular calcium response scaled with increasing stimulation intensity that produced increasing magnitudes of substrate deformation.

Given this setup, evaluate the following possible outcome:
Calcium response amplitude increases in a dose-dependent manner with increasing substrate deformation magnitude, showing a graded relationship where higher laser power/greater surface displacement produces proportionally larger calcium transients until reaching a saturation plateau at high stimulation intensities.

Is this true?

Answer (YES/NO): NO